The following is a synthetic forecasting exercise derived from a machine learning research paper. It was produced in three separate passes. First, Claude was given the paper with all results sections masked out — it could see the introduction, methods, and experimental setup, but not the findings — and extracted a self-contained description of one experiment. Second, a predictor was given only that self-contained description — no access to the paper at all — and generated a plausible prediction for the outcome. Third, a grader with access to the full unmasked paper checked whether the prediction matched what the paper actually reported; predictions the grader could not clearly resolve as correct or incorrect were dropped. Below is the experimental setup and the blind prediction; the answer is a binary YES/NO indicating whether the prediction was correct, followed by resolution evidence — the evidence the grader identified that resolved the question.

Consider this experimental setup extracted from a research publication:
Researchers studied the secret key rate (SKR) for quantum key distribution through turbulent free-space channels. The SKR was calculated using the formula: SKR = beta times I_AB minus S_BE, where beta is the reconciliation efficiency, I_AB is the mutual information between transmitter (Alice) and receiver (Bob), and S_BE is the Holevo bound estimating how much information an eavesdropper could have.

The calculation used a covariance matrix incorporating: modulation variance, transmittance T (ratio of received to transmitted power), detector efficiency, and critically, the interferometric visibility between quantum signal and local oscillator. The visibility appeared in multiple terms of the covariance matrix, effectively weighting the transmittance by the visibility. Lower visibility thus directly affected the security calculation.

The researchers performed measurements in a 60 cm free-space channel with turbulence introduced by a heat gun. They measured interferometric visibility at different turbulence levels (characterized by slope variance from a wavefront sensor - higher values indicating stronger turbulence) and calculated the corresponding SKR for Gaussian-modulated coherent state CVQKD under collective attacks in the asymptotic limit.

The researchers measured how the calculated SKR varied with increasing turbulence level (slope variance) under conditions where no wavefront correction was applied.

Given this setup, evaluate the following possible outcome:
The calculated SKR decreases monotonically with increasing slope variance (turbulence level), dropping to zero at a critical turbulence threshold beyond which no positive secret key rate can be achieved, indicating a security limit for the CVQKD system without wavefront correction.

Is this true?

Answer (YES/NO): NO